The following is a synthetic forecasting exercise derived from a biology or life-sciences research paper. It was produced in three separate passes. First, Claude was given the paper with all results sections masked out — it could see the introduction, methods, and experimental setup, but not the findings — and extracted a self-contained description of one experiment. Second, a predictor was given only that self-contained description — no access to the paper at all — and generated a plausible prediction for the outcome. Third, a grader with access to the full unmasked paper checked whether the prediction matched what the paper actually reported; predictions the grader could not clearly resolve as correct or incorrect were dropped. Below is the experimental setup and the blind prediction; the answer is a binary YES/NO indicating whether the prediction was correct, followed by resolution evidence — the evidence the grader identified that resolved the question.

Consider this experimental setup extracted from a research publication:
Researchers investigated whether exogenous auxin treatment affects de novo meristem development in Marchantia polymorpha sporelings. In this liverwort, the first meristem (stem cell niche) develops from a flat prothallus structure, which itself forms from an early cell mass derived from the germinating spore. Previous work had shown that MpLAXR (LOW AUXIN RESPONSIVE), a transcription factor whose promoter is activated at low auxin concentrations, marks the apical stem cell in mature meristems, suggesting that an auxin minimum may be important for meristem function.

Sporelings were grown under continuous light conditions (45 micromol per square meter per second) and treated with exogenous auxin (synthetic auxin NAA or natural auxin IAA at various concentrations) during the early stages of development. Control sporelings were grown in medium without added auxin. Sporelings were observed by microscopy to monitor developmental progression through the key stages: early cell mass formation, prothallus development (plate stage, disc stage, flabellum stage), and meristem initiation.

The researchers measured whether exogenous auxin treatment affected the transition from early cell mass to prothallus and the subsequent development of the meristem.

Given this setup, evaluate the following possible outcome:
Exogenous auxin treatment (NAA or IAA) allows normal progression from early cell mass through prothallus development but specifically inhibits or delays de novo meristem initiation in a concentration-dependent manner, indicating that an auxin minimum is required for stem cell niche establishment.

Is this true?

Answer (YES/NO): NO